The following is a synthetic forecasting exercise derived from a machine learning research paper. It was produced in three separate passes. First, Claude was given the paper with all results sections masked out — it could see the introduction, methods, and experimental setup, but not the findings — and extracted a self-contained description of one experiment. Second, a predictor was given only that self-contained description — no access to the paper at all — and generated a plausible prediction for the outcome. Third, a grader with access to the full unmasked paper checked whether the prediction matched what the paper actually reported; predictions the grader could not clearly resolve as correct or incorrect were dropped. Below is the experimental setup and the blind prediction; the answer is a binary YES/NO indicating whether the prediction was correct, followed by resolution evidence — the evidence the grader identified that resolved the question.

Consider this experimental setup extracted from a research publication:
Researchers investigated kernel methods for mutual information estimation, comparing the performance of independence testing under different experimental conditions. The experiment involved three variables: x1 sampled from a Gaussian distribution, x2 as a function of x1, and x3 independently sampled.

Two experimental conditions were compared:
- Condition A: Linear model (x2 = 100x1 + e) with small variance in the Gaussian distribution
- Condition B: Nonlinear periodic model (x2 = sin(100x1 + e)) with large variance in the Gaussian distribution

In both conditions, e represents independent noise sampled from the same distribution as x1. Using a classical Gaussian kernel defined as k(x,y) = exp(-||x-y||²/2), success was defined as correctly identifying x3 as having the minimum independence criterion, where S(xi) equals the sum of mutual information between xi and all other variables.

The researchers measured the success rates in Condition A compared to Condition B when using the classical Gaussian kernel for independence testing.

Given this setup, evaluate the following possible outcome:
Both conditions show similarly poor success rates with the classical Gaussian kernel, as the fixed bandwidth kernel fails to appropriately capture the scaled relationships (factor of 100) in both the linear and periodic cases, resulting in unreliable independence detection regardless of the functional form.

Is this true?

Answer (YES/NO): NO